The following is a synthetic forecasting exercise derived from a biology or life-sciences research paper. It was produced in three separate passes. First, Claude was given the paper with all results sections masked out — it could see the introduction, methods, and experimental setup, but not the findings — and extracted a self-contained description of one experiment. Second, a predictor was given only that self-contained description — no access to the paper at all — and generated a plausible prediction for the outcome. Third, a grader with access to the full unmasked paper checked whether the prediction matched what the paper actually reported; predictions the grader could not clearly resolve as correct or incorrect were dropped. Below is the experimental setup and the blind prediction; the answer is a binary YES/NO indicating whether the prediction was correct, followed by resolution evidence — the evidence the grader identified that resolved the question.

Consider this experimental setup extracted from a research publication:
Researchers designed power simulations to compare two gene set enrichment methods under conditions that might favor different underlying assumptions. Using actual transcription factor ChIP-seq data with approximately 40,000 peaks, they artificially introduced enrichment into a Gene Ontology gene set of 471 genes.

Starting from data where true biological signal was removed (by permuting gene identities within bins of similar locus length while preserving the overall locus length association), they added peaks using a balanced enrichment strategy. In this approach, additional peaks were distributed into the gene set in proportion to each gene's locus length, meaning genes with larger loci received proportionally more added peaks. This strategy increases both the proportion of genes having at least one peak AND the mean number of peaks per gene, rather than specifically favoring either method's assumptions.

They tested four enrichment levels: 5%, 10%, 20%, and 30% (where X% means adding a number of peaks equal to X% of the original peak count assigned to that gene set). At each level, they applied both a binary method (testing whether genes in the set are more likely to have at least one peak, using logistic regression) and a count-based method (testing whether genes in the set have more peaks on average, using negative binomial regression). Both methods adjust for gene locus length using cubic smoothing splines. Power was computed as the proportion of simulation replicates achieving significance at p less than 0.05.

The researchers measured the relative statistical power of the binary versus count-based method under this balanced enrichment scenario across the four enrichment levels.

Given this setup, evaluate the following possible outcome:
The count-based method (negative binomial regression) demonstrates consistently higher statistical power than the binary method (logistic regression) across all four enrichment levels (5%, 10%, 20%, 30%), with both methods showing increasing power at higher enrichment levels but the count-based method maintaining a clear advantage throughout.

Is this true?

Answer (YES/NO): NO